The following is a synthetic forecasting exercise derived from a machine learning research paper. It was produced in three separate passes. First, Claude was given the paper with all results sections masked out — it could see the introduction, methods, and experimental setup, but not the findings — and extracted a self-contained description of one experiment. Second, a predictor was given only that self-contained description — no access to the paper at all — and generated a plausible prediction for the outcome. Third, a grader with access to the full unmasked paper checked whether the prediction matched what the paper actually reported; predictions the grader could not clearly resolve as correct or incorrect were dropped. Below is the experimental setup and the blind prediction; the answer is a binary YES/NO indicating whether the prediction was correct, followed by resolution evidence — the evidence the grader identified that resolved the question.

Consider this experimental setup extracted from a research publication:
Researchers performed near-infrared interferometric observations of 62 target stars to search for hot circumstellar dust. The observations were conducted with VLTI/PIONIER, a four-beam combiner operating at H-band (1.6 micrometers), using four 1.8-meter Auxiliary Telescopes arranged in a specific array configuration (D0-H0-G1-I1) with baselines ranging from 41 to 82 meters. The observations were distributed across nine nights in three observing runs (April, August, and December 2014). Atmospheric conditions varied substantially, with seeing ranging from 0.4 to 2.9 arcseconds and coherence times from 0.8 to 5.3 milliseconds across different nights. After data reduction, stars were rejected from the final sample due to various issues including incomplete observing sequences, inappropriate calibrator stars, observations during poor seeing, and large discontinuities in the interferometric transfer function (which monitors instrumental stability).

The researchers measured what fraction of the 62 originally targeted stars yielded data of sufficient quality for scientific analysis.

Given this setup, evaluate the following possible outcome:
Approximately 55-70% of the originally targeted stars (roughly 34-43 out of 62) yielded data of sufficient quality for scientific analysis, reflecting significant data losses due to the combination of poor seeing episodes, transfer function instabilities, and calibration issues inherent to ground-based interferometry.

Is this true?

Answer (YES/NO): NO